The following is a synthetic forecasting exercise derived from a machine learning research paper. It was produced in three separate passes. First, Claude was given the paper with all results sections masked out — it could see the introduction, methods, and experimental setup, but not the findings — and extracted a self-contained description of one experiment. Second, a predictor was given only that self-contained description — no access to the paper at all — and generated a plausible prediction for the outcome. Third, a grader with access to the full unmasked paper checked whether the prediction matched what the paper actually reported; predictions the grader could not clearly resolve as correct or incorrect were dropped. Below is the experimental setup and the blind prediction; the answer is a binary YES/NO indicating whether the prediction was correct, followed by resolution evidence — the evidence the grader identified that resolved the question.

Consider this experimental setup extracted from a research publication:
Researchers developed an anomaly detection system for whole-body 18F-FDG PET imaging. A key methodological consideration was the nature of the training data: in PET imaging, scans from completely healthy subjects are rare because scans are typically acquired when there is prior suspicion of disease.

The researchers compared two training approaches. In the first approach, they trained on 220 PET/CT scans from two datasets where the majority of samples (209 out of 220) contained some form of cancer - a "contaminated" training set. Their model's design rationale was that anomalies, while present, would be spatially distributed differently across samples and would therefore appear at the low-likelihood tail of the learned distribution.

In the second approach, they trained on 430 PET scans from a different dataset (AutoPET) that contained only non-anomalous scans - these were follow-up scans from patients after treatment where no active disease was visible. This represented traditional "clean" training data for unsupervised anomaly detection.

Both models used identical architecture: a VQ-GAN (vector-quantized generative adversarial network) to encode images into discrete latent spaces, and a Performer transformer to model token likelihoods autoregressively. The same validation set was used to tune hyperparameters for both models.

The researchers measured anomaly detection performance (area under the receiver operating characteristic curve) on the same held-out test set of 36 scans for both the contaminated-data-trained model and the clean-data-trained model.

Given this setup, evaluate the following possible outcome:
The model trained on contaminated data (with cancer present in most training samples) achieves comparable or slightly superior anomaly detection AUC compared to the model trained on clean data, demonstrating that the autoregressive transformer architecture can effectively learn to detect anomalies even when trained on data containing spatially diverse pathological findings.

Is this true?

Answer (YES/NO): YES